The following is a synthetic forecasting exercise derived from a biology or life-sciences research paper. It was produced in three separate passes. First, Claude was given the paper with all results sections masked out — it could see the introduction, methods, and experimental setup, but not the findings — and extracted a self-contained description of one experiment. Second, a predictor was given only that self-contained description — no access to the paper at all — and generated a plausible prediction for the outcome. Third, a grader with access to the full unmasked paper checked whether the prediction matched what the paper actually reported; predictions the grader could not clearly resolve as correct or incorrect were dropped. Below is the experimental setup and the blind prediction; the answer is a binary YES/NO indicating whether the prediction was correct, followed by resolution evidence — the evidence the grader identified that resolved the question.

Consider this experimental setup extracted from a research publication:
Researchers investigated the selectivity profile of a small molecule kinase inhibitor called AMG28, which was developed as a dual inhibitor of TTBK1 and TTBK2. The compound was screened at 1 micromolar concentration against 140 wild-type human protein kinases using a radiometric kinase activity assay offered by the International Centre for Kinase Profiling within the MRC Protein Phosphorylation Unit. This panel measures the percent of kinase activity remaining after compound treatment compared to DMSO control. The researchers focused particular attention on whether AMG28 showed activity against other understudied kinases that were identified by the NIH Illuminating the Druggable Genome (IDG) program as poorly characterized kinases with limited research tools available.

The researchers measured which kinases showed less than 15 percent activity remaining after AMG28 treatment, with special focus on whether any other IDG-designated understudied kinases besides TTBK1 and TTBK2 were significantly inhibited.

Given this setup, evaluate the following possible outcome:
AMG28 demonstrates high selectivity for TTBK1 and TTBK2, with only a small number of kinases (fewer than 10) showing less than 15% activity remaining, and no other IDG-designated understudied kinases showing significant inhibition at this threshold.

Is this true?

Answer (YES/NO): NO